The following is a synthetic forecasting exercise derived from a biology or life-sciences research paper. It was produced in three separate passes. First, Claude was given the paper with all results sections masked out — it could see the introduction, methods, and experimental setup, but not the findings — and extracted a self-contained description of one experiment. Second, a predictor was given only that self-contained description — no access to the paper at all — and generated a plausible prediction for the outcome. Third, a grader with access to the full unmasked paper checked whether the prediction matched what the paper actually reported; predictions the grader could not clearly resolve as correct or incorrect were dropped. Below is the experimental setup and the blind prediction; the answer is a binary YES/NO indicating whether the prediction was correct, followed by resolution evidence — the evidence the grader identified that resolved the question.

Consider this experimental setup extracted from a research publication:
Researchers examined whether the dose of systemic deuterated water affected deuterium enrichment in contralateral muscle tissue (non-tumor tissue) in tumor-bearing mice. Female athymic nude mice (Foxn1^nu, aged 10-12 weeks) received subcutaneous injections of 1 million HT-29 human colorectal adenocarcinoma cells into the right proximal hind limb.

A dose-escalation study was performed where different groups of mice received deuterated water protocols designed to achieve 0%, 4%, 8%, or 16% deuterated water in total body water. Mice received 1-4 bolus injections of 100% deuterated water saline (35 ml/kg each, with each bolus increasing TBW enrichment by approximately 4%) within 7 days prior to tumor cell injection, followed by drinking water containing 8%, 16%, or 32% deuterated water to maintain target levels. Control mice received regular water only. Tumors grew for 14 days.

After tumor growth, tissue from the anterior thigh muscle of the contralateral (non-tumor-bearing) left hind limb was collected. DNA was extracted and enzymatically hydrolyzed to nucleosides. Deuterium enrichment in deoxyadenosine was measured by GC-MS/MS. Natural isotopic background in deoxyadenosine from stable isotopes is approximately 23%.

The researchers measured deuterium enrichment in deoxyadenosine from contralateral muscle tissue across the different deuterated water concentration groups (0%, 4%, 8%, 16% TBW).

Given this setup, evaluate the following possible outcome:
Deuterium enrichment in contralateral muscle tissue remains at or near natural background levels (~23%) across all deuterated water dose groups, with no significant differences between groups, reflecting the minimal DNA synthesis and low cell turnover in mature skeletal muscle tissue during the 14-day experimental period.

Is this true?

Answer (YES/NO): YES